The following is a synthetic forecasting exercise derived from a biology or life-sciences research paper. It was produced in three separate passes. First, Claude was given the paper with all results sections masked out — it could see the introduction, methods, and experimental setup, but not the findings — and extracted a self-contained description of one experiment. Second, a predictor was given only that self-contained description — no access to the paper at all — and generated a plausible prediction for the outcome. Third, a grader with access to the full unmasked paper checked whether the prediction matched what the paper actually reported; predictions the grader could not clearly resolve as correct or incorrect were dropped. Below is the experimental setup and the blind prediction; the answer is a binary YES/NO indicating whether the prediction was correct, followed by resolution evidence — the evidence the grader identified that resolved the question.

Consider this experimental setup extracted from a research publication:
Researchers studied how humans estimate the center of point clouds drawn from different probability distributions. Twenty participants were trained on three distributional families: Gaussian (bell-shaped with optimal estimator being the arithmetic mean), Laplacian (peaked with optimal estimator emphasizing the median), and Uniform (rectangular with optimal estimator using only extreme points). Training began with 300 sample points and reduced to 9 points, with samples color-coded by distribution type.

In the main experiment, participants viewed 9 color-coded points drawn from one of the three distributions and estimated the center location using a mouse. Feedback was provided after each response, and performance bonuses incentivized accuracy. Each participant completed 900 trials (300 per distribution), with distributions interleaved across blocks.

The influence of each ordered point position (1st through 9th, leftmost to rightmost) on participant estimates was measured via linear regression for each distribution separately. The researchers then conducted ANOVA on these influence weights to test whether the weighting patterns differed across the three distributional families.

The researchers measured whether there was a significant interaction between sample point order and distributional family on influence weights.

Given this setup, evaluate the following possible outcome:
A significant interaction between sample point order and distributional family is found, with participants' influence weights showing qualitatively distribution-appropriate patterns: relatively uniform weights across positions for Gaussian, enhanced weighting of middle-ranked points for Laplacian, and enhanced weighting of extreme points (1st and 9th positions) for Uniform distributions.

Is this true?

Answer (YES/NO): NO